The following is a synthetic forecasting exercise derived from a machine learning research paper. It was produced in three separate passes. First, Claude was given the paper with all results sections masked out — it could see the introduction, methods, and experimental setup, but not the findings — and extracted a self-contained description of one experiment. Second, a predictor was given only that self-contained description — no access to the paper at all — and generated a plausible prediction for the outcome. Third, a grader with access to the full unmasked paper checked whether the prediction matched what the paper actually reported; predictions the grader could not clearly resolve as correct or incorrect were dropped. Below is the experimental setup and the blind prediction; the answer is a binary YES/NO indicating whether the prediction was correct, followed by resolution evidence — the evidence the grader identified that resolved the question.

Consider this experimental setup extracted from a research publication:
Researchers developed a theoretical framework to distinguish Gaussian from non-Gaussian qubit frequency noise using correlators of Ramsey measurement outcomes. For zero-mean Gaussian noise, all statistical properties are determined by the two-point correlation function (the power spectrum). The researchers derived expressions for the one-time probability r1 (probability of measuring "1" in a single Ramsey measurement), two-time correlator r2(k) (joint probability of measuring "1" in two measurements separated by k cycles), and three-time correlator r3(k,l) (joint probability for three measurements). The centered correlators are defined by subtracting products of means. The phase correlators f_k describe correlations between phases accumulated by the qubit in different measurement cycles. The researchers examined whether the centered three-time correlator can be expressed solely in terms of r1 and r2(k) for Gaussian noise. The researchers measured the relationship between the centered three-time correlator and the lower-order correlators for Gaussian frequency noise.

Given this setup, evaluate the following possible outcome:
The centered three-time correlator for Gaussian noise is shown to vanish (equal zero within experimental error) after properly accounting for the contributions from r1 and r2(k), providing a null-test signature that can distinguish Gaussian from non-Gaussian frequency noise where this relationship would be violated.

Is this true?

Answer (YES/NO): NO